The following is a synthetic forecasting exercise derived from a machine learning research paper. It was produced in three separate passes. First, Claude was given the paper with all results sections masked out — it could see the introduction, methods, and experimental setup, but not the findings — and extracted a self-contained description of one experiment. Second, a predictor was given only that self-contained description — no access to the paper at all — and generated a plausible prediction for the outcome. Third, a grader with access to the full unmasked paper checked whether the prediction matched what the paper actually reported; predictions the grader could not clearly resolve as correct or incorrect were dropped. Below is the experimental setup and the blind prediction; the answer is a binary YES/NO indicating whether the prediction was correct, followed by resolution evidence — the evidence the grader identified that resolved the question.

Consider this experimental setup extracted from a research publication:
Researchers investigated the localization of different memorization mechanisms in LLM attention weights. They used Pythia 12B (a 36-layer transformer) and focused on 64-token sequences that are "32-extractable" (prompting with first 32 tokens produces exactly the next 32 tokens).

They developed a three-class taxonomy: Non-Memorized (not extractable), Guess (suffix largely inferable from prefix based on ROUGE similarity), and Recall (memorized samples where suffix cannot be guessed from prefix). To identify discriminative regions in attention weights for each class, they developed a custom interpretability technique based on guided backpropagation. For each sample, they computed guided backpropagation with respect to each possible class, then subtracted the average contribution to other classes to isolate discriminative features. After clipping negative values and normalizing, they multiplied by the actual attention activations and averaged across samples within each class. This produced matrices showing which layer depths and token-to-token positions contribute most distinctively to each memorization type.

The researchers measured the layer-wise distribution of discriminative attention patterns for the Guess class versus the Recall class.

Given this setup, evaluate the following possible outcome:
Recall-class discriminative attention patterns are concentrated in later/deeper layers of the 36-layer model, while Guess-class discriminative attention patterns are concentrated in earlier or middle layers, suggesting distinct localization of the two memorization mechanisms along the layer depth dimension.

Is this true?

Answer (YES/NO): YES